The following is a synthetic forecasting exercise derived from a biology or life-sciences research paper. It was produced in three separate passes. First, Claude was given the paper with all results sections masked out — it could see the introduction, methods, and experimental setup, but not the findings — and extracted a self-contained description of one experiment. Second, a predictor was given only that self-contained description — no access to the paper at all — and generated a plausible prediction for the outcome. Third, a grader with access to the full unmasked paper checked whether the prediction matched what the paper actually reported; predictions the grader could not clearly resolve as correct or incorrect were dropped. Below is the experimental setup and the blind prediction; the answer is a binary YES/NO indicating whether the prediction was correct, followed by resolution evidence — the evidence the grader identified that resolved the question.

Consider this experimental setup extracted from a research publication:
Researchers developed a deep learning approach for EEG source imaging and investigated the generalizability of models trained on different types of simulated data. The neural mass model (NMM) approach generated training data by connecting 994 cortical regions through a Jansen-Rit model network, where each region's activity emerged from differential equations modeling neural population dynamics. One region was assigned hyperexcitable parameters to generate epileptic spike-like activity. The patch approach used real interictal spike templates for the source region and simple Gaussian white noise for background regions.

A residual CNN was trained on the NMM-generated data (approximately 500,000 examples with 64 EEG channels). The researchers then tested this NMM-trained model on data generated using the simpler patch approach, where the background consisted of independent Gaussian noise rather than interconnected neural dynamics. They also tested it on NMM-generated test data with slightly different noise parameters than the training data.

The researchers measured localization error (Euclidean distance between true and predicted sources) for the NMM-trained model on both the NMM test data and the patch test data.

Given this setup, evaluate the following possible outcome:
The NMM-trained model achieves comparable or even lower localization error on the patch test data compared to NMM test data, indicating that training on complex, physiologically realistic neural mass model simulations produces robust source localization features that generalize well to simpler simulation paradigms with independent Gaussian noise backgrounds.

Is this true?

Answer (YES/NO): YES